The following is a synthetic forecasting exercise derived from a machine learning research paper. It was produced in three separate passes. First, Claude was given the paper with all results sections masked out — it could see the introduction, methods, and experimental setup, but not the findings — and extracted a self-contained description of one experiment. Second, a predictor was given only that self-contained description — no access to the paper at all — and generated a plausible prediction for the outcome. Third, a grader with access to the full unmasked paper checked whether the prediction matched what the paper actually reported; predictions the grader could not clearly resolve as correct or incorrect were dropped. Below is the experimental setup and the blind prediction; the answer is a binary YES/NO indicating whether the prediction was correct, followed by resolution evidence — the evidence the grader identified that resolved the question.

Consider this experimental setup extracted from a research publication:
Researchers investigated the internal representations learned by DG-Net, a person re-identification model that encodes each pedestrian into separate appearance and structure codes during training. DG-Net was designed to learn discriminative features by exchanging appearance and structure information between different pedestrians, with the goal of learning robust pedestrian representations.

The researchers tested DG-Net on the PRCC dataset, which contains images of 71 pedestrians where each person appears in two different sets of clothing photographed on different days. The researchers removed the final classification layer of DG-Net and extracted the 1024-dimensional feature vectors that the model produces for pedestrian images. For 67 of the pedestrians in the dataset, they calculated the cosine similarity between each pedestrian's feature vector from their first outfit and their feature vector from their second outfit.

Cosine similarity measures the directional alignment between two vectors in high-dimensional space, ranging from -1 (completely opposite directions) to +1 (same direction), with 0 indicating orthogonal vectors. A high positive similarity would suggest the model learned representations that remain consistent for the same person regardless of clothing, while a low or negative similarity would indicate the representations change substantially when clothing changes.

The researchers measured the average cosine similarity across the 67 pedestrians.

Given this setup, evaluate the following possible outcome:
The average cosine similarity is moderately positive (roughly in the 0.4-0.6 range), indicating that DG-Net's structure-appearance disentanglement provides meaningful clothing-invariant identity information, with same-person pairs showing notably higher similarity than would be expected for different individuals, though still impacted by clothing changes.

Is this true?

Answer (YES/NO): NO